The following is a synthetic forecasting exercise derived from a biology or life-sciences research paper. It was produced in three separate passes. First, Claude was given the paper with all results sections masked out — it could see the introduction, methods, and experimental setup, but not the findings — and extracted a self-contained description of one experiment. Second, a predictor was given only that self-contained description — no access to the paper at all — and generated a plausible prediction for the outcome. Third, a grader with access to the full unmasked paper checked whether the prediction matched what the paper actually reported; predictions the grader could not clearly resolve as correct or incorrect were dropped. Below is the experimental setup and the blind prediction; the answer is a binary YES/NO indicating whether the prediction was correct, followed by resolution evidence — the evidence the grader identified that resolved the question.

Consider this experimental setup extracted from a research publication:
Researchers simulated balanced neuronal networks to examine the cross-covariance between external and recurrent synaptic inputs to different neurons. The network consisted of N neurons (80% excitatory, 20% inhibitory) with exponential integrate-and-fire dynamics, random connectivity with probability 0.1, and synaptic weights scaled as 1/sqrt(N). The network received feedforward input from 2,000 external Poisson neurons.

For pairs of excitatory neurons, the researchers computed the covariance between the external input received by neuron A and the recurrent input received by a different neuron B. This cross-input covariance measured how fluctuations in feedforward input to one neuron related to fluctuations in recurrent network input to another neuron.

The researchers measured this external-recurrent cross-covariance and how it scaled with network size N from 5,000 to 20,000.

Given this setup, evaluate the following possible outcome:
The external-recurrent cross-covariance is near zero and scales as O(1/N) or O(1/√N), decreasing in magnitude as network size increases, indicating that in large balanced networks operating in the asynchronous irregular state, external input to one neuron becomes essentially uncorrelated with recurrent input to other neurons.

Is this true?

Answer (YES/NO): NO